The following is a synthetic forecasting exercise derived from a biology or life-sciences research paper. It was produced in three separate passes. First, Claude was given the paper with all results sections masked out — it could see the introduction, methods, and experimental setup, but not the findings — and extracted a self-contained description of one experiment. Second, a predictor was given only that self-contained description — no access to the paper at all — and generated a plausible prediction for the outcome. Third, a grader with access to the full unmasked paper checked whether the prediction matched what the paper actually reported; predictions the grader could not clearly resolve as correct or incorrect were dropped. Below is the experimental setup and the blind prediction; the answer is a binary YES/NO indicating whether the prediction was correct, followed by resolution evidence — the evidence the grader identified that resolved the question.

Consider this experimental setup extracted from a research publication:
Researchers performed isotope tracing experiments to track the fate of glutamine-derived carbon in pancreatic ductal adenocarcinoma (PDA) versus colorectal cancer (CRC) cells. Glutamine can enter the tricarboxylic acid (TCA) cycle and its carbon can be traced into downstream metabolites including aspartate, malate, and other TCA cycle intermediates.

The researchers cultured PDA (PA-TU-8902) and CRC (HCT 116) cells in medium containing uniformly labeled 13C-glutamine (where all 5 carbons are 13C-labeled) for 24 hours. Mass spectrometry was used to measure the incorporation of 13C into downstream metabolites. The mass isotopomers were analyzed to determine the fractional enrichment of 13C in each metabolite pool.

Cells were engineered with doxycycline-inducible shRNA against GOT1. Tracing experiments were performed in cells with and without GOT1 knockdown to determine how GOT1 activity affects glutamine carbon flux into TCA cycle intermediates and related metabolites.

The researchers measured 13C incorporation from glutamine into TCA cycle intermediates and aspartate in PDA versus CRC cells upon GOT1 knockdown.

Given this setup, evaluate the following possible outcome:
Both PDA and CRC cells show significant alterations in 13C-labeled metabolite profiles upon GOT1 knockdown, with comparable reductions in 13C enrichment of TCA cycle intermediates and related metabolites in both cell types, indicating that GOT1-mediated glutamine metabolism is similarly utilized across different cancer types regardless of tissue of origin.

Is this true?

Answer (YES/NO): NO